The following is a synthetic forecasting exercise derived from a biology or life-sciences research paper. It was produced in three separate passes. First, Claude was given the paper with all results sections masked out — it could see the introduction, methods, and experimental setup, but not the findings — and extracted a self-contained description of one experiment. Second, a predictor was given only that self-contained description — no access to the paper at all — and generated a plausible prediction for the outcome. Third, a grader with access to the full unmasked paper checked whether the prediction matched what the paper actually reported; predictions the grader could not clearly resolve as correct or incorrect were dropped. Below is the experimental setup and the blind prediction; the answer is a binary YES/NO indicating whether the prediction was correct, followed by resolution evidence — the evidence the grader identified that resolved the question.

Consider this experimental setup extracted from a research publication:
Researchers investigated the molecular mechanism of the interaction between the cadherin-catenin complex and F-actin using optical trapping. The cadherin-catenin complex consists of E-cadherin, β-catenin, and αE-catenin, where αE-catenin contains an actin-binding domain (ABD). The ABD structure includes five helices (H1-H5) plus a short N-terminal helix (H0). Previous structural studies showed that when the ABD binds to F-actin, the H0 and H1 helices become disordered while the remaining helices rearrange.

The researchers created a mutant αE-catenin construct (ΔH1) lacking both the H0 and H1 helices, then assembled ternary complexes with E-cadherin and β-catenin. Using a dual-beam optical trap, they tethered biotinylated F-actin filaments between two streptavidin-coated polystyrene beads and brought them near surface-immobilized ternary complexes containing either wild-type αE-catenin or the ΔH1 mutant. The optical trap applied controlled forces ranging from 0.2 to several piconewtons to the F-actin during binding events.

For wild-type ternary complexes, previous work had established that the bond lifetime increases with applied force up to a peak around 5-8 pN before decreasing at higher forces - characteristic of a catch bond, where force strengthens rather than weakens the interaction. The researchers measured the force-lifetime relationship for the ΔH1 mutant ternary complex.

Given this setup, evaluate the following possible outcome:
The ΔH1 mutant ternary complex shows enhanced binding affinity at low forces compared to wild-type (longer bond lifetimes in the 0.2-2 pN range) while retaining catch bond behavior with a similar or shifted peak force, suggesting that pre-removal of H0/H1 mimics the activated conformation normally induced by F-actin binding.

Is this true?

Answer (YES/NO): NO